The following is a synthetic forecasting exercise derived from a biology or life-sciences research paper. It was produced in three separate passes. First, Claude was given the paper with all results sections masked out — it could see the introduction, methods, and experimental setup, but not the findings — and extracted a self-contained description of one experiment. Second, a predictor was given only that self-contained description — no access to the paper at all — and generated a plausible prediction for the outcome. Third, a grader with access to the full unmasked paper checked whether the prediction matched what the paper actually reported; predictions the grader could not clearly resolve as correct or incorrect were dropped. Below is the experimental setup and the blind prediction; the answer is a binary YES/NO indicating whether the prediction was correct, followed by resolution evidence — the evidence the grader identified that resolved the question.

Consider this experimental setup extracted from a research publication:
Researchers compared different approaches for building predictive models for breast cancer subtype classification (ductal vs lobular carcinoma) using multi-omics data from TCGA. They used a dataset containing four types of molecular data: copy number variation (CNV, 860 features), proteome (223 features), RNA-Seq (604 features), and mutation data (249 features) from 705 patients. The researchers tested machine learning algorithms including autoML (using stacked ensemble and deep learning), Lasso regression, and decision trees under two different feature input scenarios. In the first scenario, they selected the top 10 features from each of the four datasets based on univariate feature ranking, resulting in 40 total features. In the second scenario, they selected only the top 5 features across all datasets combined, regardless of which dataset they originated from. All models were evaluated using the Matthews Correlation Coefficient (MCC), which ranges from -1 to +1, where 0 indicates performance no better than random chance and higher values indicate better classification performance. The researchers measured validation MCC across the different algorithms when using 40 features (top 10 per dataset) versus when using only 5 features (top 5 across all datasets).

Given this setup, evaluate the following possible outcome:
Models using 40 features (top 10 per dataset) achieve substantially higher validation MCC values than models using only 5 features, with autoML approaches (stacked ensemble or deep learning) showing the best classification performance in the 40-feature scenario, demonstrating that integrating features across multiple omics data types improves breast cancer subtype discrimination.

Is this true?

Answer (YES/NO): NO